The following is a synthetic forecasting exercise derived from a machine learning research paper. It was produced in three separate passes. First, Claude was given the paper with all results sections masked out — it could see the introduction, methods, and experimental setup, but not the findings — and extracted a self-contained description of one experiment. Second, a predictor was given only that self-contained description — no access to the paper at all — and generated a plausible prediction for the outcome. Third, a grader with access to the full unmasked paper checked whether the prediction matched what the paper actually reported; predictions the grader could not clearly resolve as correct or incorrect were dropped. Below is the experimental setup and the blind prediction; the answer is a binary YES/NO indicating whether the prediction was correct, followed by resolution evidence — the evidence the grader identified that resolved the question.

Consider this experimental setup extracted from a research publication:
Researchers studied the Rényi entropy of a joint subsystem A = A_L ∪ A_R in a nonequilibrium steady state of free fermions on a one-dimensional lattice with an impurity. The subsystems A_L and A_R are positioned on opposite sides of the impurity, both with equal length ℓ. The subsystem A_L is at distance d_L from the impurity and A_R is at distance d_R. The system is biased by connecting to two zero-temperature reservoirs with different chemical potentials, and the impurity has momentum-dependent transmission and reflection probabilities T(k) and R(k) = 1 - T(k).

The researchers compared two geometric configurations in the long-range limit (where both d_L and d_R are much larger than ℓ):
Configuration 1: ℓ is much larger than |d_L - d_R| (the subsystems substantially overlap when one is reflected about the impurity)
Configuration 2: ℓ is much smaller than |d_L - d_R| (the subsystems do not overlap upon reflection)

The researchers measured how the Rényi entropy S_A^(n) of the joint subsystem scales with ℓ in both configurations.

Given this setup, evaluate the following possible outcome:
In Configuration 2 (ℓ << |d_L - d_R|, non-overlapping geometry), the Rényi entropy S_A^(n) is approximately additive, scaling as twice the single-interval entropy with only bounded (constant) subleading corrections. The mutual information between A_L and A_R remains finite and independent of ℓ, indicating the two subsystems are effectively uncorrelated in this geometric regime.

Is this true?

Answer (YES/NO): YES